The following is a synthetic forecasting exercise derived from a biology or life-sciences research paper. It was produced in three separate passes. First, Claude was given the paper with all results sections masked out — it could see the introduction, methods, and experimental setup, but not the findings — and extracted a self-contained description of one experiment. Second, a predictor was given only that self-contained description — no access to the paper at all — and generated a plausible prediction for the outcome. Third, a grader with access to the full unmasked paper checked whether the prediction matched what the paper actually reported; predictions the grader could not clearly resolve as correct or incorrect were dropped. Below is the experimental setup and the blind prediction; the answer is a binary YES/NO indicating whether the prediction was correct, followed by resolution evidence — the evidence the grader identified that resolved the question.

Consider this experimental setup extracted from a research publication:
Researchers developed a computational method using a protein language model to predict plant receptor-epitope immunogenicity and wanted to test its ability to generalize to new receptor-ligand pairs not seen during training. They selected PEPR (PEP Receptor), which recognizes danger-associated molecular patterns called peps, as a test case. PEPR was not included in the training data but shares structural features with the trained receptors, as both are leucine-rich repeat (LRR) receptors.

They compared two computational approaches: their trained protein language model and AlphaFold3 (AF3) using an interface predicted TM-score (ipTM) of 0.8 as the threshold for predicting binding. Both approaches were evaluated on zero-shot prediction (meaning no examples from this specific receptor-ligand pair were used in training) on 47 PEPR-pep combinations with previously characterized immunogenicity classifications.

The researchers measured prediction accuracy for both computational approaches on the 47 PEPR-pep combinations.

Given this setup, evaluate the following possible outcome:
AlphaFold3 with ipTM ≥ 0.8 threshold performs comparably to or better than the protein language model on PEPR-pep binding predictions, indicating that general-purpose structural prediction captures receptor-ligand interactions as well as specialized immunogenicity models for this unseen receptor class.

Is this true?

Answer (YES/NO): YES